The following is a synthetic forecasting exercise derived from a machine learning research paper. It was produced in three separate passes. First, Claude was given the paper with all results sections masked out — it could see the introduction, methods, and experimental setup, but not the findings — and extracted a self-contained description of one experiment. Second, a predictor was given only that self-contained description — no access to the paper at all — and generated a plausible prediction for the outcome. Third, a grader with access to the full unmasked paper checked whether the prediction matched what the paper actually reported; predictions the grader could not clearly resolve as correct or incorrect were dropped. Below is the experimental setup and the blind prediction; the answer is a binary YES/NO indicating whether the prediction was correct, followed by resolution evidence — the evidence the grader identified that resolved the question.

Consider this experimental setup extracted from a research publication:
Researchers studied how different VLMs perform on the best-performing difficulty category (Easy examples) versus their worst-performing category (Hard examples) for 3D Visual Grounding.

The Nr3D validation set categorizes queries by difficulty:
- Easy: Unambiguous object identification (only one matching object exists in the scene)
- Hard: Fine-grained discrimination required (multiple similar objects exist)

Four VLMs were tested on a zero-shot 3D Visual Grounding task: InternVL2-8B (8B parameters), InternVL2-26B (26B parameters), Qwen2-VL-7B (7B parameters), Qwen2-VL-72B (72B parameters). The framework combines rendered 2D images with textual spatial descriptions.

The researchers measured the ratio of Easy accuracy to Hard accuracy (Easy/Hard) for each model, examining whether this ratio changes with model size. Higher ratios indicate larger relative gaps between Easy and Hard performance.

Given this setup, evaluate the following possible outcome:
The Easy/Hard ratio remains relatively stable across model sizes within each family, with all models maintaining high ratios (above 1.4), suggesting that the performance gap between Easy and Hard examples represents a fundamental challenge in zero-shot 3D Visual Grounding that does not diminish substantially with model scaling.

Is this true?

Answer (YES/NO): NO